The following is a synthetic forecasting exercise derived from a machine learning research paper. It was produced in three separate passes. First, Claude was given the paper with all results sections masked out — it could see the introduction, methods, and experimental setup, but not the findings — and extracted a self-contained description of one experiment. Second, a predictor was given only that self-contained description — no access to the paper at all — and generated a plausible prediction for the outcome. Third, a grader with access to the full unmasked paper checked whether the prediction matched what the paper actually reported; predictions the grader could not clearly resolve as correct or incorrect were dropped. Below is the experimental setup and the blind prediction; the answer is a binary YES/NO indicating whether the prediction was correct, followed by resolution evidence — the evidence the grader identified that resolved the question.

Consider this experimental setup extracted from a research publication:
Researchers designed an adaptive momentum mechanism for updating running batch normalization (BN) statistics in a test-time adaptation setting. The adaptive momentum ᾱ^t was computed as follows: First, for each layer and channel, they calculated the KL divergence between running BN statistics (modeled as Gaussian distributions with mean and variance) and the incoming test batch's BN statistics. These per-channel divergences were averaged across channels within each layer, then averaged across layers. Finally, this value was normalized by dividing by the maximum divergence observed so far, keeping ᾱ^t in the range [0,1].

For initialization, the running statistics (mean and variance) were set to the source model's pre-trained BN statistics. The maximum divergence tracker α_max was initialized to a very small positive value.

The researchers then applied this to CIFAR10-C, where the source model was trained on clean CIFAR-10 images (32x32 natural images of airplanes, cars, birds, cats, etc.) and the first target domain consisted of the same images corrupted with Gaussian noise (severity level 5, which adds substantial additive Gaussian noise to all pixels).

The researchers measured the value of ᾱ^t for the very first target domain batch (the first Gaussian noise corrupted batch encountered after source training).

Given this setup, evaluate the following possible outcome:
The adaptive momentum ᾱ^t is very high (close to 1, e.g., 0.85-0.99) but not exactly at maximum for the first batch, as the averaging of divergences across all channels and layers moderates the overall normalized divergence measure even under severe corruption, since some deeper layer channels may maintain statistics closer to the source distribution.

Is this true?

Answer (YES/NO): NO